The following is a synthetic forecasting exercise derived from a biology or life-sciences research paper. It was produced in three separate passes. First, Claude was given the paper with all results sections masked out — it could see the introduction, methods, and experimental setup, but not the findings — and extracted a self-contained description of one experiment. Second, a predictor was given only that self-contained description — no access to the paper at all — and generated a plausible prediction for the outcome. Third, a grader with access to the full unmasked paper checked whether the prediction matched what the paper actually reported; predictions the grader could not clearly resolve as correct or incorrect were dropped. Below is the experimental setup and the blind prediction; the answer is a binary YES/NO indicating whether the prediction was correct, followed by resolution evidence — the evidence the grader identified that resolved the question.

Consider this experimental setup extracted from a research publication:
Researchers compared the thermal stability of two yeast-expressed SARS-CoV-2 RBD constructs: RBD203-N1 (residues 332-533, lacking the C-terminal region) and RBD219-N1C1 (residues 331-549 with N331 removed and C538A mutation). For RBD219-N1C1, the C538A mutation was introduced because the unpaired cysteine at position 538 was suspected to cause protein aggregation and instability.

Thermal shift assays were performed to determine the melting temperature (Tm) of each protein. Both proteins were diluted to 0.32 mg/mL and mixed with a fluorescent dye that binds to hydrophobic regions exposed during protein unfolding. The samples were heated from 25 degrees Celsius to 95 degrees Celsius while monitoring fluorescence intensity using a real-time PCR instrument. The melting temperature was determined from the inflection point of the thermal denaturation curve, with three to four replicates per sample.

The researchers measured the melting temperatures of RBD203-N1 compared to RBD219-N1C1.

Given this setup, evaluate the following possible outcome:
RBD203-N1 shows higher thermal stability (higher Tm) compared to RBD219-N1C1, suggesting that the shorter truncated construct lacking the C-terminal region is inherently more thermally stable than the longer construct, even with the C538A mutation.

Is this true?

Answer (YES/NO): NO